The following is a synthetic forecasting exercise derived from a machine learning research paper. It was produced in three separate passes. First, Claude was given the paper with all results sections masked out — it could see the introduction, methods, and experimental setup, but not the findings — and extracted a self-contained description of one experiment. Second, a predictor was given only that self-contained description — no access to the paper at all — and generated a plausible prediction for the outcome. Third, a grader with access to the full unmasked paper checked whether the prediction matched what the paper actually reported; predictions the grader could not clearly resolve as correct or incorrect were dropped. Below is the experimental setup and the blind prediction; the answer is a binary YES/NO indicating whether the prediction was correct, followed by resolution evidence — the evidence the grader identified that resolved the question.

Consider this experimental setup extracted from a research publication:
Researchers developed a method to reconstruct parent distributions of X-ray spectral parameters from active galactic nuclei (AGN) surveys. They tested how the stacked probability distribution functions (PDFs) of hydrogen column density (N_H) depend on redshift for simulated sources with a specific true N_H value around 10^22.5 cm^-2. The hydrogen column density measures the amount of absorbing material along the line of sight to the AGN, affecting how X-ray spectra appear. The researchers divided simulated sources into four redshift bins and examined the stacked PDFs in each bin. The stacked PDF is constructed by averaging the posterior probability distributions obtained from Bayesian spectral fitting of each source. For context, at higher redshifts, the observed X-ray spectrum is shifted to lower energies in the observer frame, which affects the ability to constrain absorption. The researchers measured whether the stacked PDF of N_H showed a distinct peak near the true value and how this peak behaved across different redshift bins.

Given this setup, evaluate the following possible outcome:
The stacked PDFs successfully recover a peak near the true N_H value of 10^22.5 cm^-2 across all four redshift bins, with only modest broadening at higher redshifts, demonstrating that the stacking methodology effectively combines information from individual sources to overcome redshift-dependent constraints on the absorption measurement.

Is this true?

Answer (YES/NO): NO